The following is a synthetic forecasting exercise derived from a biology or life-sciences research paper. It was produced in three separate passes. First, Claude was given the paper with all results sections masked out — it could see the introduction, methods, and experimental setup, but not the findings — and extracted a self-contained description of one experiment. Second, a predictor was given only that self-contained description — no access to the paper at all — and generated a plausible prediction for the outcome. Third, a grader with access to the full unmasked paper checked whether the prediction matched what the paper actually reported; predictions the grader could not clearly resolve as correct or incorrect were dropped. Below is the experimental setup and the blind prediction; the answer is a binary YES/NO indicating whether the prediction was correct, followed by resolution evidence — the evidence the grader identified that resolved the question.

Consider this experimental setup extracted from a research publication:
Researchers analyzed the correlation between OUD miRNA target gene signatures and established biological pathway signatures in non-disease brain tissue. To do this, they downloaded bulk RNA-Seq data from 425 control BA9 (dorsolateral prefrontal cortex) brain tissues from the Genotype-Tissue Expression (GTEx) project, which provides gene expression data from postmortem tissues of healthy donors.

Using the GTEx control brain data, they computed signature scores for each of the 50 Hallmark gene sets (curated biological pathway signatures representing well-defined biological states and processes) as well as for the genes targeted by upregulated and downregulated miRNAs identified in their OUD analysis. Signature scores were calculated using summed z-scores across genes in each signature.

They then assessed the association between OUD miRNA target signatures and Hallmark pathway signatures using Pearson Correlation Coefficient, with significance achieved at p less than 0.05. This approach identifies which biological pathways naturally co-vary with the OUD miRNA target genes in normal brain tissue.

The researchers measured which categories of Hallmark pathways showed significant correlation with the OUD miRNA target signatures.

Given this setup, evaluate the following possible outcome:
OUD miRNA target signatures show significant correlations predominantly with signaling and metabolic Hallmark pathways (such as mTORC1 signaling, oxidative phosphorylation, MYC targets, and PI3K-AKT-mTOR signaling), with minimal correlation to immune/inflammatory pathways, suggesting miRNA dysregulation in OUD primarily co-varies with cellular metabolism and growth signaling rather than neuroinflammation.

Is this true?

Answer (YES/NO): NO